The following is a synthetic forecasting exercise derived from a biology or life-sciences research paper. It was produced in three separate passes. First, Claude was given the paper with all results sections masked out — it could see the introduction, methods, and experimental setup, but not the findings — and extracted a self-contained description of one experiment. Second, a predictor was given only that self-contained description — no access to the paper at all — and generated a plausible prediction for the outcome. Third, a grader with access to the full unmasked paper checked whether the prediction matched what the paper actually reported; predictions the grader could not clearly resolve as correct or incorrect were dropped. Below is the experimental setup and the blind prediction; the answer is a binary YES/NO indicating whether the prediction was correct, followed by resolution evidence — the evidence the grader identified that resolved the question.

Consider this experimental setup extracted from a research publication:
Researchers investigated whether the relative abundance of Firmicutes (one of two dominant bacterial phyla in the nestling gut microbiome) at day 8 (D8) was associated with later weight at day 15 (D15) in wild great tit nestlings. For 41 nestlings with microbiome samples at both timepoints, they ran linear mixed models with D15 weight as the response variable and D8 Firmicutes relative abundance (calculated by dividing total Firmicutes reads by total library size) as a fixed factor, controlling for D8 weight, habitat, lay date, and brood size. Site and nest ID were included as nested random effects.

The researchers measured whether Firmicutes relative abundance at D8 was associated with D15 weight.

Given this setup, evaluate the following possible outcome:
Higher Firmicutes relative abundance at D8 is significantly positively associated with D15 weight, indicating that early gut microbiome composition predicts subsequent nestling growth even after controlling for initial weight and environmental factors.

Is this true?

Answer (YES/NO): NO